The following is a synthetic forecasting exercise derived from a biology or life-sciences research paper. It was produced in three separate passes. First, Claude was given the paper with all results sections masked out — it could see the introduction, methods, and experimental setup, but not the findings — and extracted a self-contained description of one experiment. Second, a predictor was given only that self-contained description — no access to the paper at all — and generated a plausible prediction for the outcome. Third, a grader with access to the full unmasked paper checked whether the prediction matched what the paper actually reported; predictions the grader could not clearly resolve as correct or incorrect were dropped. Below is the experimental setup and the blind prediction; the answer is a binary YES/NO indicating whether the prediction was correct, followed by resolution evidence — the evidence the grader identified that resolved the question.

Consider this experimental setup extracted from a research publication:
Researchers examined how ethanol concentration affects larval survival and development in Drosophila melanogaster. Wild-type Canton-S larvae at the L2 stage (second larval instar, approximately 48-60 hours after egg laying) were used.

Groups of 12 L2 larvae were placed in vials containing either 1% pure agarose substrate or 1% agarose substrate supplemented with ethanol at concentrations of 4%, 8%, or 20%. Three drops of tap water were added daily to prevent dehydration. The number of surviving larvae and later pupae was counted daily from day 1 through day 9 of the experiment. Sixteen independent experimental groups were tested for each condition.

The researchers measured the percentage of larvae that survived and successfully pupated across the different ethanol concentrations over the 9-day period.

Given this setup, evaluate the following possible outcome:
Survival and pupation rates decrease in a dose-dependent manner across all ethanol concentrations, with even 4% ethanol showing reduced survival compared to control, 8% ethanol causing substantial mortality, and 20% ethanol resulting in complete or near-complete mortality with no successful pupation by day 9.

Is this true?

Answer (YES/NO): NO